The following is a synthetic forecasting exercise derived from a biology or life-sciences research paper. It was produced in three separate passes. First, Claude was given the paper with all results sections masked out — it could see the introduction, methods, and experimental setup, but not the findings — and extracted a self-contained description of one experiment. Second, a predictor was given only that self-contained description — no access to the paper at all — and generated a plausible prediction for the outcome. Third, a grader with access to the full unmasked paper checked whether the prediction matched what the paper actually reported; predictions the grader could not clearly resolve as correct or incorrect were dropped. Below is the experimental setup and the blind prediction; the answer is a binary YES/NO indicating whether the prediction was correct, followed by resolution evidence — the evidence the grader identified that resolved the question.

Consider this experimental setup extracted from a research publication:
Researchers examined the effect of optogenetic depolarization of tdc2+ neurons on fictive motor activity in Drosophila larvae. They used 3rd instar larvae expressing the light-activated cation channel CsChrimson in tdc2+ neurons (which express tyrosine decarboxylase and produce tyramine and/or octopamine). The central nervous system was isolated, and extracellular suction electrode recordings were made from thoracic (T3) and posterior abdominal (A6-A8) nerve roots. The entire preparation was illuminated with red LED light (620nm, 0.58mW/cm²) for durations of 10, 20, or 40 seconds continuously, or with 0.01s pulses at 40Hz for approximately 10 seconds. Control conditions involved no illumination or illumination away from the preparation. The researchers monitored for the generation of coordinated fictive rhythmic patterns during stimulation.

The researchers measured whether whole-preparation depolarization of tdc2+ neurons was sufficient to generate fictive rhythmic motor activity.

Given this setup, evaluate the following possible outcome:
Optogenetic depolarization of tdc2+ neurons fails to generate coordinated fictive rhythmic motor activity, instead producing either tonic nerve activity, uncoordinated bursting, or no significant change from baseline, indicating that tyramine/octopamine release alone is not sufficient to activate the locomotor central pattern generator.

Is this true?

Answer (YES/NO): NO